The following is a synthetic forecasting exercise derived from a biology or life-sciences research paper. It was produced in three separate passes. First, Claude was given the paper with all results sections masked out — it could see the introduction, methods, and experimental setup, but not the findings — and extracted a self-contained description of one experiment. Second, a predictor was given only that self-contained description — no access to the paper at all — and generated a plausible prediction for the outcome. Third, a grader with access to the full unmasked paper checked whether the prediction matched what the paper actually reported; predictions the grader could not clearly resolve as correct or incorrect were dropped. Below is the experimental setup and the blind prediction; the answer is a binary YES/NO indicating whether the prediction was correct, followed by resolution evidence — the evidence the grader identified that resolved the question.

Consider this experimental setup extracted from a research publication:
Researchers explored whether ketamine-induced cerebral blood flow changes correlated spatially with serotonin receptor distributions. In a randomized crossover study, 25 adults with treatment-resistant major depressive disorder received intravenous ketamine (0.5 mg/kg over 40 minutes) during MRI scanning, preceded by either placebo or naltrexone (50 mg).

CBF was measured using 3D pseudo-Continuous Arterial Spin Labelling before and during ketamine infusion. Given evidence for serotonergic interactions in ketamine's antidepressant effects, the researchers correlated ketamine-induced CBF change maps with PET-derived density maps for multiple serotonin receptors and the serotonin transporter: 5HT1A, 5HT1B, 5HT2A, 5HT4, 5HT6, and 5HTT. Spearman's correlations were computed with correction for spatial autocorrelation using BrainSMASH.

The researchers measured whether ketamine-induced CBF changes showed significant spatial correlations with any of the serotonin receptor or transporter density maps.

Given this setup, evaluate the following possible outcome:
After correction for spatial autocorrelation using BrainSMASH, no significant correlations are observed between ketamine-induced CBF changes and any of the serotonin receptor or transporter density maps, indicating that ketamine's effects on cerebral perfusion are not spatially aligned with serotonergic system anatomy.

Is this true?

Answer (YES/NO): NO